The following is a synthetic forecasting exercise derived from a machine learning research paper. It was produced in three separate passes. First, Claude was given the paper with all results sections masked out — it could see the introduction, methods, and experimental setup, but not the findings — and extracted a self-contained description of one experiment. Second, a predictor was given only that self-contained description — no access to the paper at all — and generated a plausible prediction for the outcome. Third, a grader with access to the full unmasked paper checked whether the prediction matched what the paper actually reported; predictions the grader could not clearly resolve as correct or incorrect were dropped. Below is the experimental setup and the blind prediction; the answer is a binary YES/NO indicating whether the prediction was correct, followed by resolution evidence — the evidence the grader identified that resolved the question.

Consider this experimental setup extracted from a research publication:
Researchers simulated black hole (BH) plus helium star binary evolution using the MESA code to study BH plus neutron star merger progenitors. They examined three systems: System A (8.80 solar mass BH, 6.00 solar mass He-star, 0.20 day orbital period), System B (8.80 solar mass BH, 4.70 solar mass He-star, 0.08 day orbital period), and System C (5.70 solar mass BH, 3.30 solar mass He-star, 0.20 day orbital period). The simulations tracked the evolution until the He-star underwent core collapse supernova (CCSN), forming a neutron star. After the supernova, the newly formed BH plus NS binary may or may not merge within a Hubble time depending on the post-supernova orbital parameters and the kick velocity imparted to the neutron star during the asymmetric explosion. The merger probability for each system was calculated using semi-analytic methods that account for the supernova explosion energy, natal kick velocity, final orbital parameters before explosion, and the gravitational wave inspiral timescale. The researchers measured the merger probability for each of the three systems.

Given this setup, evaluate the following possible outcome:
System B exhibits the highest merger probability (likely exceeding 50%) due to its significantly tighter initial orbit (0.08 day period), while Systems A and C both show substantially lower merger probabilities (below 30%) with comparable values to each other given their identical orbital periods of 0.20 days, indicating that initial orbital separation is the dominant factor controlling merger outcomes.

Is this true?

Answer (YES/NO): NO